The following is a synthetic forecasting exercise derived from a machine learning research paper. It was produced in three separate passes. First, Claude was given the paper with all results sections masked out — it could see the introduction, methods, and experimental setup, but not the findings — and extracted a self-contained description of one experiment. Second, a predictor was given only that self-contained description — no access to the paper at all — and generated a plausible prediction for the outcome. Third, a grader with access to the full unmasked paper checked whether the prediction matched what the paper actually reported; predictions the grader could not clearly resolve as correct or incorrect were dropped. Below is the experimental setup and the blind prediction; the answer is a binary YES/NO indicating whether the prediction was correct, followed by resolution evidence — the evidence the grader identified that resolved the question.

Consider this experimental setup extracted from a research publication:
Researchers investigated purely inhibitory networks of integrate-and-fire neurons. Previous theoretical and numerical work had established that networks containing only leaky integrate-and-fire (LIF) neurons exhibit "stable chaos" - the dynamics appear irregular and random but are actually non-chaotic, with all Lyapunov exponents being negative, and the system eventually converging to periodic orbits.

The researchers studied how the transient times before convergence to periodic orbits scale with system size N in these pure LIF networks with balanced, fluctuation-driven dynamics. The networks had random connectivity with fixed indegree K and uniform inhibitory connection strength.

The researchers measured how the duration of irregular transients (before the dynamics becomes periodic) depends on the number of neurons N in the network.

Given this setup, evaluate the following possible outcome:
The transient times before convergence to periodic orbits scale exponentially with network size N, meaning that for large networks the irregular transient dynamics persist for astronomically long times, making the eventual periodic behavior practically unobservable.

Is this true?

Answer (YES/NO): YES